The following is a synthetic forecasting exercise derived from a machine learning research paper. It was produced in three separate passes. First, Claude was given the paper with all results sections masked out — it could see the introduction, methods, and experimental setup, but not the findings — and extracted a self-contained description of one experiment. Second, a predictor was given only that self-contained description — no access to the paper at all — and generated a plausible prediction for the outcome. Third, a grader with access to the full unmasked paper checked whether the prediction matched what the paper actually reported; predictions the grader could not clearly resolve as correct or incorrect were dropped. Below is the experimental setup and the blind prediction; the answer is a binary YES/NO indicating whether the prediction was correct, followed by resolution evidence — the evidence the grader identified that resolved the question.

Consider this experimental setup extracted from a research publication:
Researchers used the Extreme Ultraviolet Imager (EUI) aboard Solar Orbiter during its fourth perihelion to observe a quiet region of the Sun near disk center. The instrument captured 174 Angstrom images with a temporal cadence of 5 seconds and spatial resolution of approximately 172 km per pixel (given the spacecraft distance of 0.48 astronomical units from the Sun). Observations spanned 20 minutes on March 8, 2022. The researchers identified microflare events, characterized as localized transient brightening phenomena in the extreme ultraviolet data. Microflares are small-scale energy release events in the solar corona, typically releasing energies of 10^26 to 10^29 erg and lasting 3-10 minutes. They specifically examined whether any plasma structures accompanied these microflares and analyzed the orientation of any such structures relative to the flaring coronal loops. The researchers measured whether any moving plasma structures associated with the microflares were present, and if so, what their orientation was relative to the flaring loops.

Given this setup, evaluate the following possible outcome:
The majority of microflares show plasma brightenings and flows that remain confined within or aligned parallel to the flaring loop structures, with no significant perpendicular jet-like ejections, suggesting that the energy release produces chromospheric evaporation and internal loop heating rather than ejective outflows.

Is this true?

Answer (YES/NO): NO